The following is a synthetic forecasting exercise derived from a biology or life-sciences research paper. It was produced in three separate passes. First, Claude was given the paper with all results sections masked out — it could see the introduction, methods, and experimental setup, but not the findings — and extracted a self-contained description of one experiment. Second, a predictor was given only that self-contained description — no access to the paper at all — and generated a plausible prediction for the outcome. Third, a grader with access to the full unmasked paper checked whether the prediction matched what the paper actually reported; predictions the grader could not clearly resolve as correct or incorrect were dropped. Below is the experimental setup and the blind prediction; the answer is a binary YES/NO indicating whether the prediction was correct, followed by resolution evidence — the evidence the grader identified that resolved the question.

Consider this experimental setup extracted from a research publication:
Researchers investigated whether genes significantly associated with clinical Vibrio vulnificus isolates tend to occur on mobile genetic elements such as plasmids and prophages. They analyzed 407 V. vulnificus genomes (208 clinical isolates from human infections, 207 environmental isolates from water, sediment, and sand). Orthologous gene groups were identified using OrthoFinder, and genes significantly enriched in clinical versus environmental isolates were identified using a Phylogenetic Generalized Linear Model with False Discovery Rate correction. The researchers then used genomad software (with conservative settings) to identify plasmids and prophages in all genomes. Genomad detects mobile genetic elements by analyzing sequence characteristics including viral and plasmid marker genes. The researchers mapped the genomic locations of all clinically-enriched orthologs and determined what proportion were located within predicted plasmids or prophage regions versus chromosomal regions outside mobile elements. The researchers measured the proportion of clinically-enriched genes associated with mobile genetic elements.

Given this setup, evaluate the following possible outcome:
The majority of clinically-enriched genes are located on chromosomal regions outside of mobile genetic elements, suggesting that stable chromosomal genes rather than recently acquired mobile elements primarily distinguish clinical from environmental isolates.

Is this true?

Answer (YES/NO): YES